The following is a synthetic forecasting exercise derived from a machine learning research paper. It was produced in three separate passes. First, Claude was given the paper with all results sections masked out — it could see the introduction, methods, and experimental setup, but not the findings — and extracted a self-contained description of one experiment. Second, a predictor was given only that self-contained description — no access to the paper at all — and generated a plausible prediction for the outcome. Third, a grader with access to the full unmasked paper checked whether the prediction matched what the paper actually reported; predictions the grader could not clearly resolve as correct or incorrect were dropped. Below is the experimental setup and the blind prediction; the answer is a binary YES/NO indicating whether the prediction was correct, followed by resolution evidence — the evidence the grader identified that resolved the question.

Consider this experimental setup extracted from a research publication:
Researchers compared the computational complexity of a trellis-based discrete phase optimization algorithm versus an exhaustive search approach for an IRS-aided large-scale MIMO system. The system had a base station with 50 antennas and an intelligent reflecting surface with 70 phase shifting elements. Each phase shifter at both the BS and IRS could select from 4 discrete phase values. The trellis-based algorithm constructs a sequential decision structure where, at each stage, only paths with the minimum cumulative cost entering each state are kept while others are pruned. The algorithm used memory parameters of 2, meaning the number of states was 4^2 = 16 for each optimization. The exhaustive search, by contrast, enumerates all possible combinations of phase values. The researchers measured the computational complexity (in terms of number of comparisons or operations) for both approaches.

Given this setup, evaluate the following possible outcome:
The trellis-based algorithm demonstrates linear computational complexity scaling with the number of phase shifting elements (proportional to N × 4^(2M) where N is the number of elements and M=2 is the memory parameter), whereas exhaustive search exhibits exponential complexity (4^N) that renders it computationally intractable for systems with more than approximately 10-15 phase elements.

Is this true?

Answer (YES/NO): NO